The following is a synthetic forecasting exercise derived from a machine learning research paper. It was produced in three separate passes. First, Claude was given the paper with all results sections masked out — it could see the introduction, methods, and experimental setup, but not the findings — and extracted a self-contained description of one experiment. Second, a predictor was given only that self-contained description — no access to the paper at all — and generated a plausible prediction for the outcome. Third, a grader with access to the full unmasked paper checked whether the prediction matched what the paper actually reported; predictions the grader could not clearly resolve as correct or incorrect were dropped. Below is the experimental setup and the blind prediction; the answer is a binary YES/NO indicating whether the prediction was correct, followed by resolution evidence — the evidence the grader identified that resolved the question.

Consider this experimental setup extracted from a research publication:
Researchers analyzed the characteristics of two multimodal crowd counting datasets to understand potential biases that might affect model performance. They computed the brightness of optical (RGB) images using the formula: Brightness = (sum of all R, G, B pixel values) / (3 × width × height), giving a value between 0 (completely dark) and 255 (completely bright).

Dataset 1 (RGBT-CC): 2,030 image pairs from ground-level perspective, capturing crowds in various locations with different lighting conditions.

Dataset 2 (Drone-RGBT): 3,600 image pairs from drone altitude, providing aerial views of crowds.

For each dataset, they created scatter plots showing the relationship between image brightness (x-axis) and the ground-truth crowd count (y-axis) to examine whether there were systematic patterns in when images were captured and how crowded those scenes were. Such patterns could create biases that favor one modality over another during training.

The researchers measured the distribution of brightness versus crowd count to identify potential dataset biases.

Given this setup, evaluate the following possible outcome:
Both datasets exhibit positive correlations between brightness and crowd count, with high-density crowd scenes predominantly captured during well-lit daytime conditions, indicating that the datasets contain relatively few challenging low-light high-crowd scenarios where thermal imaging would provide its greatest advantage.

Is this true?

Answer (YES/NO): NO